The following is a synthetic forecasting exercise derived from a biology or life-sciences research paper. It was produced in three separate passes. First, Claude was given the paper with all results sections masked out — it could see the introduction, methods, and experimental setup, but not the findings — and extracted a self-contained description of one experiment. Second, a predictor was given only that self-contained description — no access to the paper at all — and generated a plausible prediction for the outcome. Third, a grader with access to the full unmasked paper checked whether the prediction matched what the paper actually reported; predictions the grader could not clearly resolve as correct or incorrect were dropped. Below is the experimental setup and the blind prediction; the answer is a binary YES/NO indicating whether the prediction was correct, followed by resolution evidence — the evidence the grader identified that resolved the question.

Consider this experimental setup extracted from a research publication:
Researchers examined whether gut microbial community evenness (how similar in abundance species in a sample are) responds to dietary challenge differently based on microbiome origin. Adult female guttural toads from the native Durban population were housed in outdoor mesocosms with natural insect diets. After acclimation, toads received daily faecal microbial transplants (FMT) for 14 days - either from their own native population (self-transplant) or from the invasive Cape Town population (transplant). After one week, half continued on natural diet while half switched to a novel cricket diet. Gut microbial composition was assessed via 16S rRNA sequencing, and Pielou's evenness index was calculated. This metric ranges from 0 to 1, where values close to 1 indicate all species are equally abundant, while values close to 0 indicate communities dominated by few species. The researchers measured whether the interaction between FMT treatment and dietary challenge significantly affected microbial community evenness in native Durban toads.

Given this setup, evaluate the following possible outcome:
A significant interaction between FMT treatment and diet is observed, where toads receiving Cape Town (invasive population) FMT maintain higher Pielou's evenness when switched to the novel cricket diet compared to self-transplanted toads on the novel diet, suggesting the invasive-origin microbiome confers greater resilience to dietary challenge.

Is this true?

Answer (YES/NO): NO